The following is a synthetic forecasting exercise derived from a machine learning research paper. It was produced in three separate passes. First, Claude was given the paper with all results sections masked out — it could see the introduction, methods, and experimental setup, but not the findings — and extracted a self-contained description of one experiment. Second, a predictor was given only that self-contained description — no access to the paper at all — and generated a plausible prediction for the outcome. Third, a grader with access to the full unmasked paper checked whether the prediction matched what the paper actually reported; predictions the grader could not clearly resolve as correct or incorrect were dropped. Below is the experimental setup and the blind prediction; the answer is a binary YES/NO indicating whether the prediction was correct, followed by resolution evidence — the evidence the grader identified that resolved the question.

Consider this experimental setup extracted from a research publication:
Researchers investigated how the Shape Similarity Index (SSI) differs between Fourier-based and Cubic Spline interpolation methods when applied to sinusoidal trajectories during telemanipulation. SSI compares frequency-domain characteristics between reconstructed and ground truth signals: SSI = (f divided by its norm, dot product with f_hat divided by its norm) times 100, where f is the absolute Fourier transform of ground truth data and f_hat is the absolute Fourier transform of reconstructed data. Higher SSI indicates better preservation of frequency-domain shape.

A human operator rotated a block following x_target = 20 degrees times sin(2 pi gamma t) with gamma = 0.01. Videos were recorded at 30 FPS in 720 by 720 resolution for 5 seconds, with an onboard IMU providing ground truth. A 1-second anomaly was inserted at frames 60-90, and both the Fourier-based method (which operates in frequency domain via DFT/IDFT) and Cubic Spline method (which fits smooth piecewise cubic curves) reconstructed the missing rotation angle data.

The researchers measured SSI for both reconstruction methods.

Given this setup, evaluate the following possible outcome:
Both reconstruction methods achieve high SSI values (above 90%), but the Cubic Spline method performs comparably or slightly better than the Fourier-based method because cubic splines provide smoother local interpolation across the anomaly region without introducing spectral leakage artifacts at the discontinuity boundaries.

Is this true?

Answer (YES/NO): NO